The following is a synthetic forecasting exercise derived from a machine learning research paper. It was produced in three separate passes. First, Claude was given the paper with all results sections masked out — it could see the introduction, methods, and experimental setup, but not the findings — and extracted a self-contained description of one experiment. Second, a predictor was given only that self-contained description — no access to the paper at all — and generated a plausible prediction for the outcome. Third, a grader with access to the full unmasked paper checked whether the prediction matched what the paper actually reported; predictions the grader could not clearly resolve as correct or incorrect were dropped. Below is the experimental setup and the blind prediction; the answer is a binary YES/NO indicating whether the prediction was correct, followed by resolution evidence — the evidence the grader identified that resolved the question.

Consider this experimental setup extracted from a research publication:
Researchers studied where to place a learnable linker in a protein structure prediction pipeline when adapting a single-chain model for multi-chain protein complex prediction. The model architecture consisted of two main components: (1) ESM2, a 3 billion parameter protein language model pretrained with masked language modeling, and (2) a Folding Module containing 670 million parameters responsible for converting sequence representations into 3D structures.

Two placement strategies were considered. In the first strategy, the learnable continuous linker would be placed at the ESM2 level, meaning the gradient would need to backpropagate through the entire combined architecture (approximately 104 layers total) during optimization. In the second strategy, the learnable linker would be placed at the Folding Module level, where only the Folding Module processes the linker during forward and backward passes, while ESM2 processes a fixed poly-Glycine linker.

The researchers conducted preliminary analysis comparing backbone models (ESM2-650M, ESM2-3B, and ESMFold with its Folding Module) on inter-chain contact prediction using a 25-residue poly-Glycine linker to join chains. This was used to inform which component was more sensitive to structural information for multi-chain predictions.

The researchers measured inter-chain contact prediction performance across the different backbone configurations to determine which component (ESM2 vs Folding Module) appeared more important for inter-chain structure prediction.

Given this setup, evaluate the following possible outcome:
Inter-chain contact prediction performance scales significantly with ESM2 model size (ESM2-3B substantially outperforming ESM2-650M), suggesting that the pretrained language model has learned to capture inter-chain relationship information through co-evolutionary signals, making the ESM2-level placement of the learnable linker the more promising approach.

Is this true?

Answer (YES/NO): NO